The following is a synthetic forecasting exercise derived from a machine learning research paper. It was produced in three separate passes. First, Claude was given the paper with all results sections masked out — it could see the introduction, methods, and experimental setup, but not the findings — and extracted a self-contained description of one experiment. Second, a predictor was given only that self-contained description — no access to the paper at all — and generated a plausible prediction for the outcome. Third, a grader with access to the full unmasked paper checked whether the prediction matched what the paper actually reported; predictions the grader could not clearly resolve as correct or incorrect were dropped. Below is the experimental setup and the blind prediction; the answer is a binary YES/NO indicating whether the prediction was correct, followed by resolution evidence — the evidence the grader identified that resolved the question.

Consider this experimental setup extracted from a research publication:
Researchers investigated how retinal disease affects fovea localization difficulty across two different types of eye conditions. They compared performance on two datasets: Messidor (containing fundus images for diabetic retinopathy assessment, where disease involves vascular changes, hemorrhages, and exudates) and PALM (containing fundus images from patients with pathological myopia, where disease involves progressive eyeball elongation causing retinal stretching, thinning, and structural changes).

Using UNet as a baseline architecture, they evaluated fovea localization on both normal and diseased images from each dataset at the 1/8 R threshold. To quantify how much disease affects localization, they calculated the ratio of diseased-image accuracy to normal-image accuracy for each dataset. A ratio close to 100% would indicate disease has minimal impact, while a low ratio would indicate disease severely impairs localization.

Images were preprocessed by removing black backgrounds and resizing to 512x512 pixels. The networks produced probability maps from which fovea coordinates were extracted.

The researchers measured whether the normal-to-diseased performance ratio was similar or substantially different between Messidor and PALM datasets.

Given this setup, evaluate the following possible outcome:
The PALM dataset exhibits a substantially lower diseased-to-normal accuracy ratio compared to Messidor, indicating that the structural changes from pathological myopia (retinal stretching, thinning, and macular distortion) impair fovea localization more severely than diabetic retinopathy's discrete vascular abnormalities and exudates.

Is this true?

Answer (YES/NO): YES